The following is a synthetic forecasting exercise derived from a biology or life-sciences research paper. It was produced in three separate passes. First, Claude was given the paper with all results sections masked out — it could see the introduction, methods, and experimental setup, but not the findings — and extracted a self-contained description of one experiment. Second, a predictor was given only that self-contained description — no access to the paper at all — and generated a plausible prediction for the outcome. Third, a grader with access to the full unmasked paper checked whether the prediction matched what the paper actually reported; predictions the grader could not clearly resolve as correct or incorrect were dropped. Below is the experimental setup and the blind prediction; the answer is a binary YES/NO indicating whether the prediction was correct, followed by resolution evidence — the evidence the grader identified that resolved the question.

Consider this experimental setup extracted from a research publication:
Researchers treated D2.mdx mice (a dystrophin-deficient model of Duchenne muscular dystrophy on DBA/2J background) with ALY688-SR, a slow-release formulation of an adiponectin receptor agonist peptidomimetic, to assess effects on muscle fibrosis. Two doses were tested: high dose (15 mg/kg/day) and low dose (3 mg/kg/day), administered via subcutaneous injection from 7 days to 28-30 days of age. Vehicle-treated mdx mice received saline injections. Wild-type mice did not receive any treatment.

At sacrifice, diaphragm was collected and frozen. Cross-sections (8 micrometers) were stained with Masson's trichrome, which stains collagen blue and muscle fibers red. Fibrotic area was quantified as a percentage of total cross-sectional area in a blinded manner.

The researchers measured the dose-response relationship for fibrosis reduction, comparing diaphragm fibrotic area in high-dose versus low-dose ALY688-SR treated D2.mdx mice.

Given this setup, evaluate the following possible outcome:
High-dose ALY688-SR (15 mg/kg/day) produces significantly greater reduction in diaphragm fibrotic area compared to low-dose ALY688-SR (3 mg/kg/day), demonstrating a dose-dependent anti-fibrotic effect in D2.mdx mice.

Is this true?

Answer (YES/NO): NO